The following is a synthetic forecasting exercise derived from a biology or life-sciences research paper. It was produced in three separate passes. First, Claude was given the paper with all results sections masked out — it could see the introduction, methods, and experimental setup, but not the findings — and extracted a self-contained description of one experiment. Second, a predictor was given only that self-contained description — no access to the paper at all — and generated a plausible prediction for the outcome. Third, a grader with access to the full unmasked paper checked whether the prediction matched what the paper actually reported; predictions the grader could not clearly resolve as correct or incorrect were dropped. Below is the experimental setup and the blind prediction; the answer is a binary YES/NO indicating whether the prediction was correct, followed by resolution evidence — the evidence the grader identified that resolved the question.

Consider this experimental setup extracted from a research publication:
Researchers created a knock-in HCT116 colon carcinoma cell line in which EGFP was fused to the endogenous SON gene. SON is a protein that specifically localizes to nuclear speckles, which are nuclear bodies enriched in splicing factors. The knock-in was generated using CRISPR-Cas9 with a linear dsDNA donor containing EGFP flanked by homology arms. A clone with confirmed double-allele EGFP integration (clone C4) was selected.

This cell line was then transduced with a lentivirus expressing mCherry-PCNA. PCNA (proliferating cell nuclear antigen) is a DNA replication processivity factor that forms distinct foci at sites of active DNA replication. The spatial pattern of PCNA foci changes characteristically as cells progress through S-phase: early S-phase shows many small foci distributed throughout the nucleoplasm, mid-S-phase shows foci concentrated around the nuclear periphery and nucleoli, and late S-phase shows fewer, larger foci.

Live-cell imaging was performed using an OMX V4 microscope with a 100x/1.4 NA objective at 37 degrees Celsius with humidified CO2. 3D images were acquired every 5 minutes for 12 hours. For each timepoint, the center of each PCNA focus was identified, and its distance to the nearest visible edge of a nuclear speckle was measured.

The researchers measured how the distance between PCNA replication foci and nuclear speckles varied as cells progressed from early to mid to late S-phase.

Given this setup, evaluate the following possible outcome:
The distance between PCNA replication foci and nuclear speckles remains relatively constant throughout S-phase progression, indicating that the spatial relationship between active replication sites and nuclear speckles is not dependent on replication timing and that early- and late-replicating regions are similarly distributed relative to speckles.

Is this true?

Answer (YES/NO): NO